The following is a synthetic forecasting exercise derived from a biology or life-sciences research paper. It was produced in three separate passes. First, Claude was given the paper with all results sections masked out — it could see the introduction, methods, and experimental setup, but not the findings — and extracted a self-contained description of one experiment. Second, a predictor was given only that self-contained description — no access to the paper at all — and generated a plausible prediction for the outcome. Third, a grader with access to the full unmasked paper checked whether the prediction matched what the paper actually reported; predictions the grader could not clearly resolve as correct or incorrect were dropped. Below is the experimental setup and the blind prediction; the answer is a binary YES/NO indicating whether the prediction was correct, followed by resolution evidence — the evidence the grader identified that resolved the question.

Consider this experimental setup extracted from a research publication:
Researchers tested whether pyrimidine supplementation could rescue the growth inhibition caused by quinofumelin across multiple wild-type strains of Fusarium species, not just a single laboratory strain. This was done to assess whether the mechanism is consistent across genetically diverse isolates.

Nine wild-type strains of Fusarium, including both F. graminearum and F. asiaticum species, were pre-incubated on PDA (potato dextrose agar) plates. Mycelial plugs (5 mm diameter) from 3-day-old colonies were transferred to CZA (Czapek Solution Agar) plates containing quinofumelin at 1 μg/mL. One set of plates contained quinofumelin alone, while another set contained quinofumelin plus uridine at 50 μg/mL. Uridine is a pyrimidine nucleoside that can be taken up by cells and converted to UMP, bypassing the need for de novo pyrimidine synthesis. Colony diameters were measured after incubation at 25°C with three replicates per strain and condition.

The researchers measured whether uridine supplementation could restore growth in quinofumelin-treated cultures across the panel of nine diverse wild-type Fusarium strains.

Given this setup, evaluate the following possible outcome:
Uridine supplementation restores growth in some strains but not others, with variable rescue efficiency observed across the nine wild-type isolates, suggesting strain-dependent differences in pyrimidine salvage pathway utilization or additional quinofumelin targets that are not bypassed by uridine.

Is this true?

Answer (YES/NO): NO